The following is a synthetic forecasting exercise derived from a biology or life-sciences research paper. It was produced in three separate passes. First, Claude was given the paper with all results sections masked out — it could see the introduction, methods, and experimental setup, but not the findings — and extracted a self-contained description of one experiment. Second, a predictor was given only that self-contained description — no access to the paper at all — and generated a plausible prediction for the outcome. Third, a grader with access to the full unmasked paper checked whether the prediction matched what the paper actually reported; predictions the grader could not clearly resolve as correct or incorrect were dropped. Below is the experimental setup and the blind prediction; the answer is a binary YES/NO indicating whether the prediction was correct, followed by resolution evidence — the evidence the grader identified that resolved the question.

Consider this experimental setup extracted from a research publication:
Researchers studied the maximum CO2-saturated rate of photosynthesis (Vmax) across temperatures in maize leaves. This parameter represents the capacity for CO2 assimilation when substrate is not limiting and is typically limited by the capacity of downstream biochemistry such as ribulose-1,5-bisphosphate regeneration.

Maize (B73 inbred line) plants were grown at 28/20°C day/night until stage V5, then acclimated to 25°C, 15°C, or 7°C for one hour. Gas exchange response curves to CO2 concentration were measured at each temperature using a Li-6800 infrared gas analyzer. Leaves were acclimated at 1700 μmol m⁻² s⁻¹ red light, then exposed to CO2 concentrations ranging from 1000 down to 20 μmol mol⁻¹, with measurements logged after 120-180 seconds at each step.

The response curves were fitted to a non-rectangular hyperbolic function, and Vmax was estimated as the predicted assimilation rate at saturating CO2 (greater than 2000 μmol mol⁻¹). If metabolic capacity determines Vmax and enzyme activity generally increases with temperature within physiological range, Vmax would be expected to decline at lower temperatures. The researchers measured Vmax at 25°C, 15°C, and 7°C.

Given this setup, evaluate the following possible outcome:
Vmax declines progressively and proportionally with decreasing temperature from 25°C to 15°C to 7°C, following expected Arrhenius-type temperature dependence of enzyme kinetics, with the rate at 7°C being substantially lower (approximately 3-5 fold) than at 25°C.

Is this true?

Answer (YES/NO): YES